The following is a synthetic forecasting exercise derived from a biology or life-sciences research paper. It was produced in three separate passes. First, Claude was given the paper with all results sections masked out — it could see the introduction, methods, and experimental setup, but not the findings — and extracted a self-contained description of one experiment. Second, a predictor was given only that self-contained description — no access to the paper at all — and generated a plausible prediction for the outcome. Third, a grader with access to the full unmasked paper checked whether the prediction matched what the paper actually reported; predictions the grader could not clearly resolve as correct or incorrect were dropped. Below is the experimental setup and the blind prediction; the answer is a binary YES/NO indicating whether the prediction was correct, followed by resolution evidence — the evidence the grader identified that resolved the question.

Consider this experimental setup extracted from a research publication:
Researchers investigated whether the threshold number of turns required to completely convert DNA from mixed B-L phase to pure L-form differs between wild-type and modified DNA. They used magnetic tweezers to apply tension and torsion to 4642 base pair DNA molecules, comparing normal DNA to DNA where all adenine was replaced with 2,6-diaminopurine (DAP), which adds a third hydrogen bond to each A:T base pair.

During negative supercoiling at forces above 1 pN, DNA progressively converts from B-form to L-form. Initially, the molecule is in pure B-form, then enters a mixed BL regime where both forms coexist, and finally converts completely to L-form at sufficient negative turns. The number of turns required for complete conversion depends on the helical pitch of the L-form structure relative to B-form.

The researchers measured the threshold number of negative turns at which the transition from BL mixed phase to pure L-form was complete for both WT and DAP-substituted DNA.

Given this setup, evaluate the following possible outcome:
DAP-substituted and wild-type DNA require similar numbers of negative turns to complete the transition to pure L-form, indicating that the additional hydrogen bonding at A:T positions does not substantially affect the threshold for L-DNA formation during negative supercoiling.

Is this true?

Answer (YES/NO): YES